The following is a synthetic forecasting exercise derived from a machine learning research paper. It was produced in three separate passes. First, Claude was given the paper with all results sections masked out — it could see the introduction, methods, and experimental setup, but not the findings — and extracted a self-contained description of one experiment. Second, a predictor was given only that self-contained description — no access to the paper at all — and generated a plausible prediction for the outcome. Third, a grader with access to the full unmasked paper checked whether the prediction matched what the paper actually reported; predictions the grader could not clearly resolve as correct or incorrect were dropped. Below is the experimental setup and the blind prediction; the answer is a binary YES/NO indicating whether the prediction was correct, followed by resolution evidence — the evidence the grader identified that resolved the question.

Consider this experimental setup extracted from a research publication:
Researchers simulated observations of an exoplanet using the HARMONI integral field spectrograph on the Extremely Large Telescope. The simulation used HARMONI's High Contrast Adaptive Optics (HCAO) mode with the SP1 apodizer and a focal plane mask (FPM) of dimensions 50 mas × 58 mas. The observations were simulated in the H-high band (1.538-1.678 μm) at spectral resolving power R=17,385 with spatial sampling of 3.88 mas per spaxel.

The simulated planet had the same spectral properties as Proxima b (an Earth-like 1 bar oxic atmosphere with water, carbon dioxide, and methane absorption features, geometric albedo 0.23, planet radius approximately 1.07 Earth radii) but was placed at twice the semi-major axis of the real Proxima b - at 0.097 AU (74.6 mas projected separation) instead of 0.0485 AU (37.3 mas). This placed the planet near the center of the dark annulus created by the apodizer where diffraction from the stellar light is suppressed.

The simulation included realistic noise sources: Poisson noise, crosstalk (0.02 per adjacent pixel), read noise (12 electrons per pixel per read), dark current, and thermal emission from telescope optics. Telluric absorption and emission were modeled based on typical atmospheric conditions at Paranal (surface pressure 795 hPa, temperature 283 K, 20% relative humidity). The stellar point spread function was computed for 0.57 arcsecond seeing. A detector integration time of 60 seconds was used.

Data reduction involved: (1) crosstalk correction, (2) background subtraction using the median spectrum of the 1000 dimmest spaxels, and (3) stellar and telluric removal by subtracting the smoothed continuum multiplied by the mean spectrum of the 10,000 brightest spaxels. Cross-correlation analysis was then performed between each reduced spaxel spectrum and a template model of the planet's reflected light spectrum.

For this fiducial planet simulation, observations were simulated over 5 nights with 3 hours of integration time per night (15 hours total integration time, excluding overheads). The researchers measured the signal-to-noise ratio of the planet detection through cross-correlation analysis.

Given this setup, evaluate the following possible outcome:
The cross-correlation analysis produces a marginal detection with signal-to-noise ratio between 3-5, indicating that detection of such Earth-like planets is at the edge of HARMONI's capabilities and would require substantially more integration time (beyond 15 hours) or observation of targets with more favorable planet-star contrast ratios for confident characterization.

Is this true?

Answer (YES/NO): NO